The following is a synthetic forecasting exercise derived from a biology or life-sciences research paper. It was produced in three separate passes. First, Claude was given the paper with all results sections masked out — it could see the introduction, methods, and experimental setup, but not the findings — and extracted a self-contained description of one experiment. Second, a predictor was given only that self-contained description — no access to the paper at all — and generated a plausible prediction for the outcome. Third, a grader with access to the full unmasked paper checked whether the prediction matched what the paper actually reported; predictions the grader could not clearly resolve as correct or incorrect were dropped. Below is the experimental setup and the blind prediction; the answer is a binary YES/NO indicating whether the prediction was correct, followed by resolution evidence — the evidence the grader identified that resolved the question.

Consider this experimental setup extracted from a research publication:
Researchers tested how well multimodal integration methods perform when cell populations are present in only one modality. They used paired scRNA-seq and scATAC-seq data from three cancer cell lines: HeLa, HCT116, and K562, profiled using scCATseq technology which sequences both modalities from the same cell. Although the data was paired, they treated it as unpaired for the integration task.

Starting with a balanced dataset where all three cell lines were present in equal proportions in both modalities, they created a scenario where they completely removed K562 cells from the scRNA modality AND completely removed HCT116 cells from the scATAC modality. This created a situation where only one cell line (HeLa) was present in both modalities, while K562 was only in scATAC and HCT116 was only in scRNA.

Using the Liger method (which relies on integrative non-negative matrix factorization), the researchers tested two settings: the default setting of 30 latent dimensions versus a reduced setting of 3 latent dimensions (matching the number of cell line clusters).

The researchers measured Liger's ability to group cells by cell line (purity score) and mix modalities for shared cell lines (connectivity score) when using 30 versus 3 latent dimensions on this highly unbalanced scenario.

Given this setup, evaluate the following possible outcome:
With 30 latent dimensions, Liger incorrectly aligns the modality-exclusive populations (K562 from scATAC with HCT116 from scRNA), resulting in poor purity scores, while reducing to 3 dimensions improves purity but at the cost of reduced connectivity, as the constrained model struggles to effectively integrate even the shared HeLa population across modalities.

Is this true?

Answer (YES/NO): NO